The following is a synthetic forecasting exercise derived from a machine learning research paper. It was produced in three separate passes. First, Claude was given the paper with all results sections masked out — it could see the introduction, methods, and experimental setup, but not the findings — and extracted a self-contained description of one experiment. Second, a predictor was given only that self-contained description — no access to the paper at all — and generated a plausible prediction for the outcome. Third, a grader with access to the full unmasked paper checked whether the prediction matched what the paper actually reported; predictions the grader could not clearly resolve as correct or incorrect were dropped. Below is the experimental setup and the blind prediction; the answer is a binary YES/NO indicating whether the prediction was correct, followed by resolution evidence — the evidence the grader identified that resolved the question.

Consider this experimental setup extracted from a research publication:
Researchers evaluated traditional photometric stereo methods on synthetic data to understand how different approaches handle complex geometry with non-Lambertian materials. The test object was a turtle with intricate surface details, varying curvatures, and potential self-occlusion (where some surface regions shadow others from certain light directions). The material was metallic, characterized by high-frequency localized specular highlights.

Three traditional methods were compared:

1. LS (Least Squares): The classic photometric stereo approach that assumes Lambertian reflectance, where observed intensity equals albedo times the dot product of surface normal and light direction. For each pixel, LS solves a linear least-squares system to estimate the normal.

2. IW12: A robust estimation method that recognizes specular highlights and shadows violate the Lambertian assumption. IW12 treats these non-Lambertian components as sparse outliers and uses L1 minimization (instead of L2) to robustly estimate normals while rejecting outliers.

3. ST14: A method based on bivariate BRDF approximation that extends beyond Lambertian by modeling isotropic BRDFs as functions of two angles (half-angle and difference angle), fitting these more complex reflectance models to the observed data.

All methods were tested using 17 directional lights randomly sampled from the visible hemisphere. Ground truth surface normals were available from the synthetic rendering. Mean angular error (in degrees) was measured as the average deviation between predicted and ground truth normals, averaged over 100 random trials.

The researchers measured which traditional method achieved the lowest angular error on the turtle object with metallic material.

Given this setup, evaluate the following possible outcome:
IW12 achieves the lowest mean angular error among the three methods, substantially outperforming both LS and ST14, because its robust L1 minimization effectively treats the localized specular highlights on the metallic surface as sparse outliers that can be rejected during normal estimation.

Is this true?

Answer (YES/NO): NO